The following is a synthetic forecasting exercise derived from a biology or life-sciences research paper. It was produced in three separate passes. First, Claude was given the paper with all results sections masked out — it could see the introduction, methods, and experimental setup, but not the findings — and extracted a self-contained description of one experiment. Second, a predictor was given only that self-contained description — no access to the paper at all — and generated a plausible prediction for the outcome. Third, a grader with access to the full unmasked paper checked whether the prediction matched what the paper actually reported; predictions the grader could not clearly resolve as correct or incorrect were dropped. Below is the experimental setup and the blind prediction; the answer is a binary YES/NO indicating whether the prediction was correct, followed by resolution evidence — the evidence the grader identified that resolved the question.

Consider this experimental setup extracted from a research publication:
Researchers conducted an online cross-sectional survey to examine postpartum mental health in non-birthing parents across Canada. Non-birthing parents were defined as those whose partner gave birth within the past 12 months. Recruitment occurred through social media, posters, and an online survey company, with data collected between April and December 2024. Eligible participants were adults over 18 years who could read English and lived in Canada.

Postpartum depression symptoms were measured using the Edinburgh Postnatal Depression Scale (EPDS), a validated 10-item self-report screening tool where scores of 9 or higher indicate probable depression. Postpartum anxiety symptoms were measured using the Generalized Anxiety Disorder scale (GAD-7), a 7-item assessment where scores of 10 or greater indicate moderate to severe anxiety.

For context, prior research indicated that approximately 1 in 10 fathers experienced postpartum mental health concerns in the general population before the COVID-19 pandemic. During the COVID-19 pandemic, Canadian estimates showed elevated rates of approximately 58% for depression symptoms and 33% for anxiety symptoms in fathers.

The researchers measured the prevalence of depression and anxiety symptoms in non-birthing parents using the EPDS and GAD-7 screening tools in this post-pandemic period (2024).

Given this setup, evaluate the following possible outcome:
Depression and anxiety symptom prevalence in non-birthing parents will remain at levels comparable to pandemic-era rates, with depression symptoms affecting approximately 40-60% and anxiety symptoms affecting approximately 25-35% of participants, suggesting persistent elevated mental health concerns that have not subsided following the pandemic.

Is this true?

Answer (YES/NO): NO